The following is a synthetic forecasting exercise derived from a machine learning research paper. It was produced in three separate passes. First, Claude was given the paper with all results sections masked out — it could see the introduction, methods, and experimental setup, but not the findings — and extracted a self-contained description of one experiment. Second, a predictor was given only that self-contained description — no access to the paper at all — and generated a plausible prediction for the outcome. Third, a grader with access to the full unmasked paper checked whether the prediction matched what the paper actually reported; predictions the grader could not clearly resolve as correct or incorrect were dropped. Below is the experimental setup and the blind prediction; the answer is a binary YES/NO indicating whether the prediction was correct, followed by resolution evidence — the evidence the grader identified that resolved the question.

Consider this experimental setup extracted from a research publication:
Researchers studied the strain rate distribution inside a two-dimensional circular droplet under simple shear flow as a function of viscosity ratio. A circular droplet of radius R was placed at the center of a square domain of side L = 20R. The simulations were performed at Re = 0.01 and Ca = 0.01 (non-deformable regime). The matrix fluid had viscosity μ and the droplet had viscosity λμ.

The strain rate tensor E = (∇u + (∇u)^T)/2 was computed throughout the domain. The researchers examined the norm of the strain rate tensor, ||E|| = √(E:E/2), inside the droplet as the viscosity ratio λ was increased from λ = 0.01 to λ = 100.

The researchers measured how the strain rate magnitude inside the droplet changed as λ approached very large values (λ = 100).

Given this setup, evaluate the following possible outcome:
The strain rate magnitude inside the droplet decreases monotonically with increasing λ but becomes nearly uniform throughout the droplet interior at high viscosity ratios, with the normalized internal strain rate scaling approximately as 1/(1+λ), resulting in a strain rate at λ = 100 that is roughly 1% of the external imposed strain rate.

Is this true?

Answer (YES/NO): NO